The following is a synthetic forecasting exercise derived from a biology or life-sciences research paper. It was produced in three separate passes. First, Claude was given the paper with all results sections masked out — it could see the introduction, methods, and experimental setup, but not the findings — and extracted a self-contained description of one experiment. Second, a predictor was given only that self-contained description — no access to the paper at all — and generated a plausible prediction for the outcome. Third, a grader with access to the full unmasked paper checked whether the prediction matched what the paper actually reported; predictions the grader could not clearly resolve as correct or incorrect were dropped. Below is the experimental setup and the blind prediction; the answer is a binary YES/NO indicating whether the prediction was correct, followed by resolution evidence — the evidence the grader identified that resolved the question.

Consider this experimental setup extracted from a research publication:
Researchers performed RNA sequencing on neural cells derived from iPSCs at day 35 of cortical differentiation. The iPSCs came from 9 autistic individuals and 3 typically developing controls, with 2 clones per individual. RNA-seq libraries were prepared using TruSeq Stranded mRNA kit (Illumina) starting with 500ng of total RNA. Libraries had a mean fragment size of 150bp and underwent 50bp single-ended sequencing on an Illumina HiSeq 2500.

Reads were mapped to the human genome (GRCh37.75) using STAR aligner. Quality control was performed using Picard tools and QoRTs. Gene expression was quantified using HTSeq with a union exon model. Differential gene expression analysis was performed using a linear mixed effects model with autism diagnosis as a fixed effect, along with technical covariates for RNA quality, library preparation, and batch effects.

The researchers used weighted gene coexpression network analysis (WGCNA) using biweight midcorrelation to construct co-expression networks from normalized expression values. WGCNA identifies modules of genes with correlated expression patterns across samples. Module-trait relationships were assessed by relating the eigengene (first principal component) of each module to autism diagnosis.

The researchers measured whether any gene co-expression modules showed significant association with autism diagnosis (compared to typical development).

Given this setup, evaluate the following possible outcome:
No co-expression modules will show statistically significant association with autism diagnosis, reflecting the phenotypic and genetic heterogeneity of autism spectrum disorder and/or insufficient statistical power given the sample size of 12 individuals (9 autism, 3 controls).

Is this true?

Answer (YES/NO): NO